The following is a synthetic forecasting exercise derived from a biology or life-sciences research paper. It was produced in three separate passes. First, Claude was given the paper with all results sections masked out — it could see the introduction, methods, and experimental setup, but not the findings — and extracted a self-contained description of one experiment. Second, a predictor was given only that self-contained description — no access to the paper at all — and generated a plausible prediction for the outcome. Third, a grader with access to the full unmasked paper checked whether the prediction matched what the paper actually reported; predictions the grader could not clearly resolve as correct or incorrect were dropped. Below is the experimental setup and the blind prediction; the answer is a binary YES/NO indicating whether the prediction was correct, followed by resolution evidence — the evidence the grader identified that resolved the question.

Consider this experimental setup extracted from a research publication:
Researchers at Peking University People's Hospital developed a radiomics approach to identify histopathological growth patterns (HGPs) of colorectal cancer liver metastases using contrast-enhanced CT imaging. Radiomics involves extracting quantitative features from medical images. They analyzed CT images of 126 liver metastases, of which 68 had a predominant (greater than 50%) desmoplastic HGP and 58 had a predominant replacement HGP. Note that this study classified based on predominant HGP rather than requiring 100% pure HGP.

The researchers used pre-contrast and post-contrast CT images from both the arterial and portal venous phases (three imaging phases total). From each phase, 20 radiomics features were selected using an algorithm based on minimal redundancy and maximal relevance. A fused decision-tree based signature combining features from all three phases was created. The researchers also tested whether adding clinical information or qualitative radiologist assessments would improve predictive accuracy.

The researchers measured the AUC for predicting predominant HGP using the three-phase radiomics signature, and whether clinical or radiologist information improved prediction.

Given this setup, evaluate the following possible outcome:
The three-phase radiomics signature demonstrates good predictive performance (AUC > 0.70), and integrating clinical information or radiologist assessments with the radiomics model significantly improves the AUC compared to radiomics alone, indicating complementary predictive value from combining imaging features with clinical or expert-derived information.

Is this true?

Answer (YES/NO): NO